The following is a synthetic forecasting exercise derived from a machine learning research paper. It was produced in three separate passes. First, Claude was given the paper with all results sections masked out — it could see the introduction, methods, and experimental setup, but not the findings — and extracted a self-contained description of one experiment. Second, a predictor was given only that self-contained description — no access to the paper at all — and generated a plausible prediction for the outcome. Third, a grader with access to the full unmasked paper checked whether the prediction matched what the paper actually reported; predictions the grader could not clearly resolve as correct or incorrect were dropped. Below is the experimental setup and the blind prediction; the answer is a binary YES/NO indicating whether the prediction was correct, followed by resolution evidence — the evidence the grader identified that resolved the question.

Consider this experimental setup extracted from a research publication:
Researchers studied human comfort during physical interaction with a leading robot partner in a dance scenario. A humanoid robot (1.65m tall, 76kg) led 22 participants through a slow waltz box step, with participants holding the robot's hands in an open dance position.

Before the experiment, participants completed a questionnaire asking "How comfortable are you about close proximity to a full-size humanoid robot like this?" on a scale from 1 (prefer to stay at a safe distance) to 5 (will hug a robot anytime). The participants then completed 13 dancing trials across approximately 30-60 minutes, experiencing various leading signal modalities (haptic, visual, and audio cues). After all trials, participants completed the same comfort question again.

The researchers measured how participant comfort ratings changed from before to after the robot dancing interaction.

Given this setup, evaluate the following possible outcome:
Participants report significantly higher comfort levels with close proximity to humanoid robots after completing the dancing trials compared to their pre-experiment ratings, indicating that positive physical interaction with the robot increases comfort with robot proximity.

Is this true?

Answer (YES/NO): NO